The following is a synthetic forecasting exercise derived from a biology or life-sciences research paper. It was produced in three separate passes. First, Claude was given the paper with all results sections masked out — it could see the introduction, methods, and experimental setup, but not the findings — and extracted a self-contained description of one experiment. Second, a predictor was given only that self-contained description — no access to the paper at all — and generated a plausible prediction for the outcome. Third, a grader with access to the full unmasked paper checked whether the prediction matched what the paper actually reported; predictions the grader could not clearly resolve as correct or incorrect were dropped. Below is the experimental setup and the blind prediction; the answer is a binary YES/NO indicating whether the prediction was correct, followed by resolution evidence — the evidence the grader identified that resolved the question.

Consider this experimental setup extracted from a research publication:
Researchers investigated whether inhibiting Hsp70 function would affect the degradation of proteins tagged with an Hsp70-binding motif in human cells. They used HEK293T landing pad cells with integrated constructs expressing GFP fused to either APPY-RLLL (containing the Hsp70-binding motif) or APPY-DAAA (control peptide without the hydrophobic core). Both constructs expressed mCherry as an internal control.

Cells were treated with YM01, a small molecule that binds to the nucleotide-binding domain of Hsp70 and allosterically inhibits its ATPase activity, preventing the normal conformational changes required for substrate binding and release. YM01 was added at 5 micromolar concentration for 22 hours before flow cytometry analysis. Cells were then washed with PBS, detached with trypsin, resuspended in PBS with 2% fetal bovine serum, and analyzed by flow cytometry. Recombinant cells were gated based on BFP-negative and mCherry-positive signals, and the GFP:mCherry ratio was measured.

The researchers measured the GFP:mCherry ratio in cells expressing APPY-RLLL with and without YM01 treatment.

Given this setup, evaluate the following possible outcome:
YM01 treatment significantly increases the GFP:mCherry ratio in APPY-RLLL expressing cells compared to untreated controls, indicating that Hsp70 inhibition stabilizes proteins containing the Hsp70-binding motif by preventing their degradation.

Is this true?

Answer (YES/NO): YES